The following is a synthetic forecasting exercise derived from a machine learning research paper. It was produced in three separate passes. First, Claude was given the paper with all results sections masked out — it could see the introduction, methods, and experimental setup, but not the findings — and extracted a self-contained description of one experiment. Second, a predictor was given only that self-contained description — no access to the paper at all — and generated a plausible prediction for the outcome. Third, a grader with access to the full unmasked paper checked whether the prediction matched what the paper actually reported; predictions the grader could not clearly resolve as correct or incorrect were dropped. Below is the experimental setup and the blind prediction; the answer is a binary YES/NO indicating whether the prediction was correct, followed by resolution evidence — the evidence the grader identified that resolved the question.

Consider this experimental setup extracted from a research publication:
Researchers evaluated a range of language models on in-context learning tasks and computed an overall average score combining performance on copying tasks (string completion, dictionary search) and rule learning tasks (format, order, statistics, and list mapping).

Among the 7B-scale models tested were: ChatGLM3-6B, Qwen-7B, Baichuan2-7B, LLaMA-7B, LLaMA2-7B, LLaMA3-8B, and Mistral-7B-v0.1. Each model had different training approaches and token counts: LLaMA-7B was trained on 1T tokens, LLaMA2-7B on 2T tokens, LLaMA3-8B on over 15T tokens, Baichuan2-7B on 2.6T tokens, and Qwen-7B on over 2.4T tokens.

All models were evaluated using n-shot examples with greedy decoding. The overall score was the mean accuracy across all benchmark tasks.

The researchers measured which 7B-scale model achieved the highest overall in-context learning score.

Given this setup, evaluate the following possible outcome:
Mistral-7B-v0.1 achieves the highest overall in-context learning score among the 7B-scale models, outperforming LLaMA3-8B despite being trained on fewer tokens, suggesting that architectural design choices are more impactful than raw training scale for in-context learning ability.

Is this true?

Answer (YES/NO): NO